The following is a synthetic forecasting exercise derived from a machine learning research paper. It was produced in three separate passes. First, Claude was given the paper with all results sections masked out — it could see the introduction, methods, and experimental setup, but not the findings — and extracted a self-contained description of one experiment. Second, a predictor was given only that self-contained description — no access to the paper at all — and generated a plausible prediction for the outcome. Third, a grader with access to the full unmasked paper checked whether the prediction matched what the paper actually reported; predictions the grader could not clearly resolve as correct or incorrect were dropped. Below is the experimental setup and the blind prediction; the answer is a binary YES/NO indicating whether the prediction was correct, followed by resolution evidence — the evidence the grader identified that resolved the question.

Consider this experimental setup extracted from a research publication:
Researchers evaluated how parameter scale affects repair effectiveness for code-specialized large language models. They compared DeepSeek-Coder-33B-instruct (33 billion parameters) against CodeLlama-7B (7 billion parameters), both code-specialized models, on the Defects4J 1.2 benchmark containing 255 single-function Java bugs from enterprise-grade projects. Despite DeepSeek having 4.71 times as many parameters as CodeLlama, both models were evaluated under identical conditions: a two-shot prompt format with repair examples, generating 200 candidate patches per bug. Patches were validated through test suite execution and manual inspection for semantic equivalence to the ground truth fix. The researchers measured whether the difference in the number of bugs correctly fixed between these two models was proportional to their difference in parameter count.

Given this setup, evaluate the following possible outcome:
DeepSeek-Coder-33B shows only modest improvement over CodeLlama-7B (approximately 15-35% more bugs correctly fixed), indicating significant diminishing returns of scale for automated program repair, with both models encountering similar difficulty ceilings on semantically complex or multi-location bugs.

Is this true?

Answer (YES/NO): NO